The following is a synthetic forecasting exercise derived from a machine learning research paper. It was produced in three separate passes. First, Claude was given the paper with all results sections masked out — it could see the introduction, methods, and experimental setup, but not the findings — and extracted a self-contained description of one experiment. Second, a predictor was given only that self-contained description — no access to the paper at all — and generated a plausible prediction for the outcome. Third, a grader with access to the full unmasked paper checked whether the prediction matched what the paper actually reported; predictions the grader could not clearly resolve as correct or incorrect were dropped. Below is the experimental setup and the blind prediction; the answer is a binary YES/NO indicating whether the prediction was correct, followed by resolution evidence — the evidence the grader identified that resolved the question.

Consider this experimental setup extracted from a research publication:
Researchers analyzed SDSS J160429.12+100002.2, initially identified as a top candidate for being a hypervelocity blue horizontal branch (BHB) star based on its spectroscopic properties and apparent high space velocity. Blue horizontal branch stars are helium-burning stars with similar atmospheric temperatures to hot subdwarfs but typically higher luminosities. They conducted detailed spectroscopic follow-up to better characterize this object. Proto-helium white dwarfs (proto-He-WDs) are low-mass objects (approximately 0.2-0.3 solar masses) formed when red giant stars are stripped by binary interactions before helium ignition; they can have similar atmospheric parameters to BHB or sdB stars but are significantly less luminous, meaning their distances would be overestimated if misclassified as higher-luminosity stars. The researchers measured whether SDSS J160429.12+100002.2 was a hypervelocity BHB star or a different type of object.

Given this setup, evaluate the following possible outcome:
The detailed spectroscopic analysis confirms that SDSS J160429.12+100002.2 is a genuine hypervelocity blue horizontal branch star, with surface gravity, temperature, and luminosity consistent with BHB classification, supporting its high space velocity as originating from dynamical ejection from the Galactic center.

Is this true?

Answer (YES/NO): NO